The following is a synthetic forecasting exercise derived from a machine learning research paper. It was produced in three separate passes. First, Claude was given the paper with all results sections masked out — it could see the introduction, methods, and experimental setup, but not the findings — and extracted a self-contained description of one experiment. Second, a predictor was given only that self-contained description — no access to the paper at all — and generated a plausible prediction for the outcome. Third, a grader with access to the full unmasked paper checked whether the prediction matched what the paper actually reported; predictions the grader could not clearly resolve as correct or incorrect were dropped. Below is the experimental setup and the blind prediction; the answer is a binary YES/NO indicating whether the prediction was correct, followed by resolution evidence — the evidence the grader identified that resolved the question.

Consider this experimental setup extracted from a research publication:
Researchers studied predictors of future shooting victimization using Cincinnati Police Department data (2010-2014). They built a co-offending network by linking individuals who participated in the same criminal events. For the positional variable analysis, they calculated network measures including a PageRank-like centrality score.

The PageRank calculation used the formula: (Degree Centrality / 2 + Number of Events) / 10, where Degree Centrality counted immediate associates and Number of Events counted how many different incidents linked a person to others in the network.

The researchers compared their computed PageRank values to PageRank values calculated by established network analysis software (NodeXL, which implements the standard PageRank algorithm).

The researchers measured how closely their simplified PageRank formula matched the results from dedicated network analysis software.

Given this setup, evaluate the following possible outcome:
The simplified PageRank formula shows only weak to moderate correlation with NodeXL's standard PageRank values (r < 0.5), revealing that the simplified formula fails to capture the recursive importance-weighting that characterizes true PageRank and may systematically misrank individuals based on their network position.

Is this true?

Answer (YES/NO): NO